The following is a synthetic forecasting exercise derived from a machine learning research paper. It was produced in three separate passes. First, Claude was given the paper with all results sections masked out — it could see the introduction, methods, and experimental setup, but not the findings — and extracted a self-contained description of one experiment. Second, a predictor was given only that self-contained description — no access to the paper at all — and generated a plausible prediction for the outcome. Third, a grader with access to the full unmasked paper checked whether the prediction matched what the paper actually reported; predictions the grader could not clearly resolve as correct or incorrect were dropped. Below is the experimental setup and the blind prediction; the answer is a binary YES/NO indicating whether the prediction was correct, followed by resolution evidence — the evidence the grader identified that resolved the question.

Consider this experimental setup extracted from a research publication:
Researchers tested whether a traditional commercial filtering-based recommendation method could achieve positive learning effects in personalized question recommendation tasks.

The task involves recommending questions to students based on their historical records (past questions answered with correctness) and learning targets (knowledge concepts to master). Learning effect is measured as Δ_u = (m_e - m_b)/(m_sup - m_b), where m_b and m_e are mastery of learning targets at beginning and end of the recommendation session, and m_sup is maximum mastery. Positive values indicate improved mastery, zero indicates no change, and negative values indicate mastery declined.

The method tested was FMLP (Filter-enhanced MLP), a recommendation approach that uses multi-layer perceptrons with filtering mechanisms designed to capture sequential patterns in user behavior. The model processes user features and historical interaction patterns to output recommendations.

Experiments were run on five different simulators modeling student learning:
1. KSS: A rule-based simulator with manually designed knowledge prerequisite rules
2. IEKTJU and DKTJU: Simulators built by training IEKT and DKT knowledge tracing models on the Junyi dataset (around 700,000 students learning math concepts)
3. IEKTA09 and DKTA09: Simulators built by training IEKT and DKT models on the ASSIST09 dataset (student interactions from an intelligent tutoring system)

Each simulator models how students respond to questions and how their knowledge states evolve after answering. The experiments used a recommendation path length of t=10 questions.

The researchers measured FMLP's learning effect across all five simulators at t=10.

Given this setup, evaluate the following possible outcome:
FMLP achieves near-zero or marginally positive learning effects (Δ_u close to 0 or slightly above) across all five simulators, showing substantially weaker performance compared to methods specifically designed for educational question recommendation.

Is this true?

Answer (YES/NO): NO